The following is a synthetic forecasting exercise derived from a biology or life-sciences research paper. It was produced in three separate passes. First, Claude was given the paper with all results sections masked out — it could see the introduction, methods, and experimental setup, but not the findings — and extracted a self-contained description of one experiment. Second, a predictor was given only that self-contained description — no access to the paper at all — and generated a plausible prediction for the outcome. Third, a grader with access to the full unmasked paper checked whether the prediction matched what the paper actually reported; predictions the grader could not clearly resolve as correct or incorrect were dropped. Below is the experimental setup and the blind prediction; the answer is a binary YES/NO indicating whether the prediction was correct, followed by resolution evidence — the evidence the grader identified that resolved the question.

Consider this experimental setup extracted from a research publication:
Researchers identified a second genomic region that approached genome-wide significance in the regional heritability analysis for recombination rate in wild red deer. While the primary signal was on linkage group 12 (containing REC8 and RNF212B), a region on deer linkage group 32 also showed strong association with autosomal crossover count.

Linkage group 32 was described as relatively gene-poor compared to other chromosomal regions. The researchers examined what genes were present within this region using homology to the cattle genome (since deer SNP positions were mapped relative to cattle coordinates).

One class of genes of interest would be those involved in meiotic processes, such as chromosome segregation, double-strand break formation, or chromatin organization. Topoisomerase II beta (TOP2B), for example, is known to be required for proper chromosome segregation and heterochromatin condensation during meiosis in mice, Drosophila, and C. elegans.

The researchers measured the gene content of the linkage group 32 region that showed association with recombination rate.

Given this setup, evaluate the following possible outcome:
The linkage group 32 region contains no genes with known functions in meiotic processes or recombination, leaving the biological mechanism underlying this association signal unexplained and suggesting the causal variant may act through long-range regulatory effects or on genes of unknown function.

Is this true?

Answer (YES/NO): NO